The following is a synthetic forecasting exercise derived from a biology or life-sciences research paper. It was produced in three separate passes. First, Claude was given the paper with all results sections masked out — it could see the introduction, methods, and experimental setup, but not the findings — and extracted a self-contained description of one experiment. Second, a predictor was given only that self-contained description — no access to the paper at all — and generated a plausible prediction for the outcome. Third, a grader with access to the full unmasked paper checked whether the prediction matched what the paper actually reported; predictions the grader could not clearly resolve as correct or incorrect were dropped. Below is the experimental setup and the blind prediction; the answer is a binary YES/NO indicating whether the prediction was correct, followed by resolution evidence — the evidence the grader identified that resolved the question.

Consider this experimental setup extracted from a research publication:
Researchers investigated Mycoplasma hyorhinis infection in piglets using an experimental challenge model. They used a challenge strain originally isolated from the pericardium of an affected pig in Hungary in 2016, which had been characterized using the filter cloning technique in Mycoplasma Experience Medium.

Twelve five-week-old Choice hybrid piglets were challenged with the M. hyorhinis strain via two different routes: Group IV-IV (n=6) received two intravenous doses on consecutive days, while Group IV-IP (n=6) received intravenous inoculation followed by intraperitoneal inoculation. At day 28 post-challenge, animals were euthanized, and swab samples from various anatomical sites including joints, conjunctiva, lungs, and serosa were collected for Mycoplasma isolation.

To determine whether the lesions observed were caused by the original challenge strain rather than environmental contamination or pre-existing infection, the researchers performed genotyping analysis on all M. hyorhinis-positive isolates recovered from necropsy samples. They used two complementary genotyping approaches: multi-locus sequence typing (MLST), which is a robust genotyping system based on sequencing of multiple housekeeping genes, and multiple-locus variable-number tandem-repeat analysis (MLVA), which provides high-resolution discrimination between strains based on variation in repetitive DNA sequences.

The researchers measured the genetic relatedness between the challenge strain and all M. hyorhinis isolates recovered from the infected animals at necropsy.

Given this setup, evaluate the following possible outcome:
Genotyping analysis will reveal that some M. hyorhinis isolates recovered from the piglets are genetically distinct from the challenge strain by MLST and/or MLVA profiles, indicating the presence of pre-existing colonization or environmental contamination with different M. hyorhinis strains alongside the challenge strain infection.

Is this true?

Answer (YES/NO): NO